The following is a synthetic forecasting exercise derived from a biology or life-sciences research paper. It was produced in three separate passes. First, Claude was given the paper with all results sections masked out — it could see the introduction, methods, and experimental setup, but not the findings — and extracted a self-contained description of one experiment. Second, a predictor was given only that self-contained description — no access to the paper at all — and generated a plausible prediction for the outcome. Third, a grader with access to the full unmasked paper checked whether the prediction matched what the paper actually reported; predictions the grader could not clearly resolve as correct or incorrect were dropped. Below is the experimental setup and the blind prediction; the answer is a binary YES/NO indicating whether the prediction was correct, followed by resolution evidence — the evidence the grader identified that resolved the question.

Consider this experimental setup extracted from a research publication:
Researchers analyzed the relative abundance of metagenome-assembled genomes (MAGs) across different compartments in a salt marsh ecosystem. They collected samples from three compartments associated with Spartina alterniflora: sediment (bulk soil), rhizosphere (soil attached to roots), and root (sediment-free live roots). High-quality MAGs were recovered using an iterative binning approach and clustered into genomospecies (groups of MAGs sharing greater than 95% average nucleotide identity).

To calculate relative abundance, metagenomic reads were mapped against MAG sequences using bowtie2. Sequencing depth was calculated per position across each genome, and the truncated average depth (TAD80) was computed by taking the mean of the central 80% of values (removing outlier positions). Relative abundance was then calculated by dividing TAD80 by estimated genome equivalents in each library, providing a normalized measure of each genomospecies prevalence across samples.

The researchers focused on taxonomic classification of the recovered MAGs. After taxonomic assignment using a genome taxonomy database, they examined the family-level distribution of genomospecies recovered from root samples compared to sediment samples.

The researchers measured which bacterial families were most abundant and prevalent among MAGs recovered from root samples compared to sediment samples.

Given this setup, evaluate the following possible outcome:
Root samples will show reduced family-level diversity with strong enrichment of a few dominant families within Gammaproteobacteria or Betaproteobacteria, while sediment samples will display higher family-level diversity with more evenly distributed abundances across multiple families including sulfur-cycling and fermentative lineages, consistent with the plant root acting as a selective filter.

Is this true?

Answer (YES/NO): NO